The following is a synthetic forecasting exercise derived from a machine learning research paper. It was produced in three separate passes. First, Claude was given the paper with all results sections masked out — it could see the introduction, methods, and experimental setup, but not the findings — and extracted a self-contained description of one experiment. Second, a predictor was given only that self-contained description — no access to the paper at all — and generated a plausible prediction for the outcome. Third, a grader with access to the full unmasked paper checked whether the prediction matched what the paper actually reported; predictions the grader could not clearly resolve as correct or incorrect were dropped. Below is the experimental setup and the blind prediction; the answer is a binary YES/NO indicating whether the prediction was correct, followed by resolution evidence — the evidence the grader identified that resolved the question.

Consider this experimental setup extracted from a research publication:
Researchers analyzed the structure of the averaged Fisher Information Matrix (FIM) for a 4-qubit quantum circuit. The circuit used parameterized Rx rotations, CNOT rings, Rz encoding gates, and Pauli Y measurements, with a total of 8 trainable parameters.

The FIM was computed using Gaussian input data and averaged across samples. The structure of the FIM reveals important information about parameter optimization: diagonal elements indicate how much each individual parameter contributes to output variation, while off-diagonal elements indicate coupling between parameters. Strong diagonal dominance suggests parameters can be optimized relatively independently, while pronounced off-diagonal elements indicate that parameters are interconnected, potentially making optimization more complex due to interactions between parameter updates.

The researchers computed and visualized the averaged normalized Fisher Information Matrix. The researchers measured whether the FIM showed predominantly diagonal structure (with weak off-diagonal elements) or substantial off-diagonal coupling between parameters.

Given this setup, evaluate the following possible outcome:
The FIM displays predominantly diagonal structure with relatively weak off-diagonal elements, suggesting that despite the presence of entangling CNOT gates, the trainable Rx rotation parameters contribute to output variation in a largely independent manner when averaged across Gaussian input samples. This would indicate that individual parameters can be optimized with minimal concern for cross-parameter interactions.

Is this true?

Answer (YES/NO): YES